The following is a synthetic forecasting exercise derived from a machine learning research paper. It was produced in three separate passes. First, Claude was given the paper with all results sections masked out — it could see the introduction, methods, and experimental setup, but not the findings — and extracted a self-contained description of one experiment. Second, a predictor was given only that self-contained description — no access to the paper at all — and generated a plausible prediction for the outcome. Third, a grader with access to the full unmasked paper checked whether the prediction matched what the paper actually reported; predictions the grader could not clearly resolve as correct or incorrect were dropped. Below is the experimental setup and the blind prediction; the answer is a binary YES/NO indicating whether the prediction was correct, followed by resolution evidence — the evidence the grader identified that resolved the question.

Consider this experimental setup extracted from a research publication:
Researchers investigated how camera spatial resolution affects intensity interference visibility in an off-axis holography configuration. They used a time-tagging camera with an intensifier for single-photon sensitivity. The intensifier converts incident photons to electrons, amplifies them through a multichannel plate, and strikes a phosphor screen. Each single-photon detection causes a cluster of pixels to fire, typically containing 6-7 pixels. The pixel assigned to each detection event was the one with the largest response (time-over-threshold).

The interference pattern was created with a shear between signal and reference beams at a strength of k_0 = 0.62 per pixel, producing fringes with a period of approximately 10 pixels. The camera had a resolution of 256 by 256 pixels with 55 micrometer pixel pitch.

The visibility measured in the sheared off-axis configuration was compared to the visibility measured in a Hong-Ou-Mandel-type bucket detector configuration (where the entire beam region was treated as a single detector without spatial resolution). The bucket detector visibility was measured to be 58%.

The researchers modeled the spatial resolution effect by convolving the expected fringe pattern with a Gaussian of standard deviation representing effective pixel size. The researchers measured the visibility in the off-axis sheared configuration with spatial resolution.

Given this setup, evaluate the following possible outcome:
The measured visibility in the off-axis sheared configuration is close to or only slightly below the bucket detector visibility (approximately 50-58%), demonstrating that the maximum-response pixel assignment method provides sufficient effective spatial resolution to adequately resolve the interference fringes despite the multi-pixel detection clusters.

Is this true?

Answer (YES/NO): NO